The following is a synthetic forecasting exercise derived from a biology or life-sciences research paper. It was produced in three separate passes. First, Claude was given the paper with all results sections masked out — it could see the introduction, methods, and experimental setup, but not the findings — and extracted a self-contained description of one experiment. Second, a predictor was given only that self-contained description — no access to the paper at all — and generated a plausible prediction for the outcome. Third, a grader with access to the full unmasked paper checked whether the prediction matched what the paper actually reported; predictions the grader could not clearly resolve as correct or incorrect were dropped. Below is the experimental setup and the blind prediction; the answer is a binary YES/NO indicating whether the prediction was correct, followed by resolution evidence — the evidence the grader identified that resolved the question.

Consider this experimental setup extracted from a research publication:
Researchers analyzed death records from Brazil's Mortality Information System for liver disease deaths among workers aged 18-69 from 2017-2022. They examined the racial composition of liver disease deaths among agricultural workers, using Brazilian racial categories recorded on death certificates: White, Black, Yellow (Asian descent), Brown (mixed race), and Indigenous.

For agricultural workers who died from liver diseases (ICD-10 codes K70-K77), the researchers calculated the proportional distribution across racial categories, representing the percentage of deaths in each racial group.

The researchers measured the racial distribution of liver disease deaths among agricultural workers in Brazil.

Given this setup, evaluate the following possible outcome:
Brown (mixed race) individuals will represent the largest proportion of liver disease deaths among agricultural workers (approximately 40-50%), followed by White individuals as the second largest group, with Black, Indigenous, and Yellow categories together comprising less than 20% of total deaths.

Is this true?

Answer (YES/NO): NO